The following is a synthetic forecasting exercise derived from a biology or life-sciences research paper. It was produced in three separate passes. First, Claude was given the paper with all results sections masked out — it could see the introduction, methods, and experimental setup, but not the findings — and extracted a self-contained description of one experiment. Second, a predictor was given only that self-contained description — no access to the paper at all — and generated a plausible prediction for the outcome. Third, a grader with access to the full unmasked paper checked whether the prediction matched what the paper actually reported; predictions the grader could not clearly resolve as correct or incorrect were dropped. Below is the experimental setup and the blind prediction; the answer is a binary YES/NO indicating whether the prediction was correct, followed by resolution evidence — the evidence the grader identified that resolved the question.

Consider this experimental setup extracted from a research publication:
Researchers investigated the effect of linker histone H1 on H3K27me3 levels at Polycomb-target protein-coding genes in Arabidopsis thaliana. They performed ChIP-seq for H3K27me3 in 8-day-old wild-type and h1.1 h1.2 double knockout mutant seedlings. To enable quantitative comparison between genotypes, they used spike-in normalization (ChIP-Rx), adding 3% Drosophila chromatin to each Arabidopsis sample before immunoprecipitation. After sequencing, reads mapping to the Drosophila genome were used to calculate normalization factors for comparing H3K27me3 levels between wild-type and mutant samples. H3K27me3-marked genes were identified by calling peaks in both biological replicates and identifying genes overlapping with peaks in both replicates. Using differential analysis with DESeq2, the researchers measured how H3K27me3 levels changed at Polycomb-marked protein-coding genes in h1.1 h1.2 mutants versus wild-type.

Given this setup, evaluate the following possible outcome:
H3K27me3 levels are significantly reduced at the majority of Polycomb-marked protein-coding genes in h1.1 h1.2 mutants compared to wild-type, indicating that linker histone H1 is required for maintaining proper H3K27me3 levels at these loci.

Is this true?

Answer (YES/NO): YES